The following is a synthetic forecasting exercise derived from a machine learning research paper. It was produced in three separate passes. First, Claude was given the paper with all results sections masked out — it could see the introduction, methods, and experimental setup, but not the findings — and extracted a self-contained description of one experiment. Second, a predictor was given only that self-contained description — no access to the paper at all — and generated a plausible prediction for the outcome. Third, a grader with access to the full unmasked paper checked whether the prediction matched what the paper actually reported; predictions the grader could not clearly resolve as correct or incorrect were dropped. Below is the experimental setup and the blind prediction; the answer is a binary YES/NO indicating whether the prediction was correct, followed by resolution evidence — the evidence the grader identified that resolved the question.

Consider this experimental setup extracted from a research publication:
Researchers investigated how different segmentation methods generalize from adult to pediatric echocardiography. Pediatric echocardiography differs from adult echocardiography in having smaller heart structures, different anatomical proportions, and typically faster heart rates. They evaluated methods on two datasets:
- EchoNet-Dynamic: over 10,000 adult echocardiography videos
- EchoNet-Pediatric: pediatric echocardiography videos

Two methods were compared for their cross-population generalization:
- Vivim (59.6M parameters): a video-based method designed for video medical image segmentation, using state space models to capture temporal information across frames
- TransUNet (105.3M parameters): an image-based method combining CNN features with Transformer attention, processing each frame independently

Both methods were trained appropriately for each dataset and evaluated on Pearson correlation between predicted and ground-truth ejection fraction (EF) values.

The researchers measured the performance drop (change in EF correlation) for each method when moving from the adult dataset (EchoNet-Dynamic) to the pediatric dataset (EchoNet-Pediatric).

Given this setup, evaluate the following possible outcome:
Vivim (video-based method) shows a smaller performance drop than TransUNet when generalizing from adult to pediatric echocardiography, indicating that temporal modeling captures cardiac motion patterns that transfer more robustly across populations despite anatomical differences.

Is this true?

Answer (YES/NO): NO